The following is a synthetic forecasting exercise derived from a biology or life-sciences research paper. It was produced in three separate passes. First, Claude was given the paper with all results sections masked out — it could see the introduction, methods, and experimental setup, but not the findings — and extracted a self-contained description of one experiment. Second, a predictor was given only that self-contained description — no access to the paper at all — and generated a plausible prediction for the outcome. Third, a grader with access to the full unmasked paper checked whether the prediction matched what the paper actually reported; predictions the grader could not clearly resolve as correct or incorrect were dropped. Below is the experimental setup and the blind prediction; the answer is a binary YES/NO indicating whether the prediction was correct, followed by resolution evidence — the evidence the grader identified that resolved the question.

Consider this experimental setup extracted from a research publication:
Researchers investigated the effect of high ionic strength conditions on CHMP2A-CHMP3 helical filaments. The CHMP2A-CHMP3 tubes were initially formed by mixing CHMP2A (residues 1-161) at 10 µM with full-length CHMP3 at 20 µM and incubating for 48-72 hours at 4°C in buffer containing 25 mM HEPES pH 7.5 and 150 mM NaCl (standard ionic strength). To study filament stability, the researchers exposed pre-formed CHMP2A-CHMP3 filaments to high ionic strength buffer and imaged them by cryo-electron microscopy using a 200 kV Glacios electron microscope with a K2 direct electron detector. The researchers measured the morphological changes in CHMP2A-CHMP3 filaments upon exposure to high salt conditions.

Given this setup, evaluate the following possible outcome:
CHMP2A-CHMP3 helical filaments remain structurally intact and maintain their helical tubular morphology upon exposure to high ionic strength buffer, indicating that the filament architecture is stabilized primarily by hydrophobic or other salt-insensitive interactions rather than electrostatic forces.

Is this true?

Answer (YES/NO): NO